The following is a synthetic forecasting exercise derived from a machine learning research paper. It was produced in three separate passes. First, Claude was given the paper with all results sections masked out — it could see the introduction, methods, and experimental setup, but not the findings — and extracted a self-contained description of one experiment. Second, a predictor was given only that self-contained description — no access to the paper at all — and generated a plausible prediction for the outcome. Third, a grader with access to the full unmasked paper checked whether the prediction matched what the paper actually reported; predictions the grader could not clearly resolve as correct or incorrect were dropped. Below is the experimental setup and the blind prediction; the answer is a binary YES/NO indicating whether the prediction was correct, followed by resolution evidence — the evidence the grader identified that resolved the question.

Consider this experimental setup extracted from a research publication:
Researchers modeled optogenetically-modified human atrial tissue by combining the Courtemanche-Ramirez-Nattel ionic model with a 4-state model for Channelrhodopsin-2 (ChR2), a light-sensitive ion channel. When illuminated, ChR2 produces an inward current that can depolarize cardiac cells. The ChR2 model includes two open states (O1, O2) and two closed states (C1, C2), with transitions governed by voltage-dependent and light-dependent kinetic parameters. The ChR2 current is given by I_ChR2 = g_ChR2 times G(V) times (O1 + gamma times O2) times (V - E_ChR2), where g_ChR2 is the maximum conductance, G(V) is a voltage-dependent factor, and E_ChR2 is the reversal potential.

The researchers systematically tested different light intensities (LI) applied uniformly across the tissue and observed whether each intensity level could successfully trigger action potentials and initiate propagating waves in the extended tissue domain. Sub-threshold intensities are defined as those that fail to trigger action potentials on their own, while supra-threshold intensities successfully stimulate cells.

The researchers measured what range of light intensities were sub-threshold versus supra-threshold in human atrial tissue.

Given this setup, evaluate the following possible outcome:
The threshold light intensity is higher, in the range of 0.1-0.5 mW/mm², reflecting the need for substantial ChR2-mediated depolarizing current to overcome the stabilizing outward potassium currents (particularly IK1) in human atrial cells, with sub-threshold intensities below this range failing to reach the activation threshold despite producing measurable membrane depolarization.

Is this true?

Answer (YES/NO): NO